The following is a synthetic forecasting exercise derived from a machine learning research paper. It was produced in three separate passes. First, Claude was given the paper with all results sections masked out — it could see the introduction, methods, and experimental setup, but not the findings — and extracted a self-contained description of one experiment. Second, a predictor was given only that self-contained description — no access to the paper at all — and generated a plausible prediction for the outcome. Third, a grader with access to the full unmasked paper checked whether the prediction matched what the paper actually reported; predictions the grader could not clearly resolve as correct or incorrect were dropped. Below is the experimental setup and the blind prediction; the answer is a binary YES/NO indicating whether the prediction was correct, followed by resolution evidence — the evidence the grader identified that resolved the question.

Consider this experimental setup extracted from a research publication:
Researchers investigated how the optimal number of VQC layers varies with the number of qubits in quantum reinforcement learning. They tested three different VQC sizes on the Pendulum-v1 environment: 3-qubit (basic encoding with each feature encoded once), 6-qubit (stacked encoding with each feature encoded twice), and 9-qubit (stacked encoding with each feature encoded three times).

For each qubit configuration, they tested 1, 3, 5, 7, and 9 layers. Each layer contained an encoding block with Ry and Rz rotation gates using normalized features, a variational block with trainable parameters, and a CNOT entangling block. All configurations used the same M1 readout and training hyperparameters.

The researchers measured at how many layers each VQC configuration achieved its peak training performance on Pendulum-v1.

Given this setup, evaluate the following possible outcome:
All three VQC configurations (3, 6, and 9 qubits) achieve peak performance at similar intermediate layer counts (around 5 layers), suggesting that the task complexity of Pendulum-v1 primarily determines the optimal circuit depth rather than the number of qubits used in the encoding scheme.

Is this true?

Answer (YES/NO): NO